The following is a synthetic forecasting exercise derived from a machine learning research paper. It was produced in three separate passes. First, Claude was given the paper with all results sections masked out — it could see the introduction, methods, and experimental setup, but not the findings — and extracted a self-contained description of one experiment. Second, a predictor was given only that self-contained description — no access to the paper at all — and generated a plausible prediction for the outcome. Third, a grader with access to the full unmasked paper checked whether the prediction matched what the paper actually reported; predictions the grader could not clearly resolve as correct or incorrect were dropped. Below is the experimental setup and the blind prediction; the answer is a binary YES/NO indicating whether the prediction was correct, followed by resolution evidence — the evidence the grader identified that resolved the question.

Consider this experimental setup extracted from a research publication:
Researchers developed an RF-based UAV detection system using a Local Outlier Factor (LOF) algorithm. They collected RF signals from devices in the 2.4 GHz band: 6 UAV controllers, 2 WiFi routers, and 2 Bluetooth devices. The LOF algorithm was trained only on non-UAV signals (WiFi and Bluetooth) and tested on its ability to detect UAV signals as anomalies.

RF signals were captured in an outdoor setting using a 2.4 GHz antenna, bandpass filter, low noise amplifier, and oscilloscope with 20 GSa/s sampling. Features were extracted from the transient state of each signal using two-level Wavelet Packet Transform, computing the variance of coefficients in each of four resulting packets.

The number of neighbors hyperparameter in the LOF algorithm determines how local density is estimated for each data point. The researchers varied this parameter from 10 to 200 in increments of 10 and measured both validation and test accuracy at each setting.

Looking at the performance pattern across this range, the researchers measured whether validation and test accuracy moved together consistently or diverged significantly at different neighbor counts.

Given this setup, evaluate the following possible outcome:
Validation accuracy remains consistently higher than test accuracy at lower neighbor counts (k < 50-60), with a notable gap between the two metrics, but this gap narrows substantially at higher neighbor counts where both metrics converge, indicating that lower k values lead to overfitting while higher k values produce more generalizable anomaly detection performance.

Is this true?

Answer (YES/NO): NO